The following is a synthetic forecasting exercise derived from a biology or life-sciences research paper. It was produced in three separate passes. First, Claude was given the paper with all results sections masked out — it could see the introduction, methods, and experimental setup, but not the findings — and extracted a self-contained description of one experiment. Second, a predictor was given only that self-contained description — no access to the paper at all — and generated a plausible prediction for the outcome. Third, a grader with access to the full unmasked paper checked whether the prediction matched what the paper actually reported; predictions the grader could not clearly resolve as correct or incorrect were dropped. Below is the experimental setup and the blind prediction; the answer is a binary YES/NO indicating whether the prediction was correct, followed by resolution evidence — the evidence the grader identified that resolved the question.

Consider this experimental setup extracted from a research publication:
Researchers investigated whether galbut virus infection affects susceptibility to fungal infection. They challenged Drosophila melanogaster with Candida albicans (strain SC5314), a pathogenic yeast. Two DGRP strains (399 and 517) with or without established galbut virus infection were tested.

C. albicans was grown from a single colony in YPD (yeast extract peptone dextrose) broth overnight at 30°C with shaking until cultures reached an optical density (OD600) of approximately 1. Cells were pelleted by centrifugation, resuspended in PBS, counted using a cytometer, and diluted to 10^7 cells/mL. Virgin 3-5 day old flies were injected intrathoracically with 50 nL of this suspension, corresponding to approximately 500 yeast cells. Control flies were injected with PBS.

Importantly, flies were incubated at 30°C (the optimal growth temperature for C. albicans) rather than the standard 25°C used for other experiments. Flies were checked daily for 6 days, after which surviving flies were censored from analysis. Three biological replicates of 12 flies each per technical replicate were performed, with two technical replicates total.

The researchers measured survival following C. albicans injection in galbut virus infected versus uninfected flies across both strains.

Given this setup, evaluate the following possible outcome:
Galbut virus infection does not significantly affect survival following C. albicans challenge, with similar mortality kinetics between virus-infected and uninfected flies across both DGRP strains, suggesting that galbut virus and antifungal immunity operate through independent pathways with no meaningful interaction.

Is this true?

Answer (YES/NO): NO